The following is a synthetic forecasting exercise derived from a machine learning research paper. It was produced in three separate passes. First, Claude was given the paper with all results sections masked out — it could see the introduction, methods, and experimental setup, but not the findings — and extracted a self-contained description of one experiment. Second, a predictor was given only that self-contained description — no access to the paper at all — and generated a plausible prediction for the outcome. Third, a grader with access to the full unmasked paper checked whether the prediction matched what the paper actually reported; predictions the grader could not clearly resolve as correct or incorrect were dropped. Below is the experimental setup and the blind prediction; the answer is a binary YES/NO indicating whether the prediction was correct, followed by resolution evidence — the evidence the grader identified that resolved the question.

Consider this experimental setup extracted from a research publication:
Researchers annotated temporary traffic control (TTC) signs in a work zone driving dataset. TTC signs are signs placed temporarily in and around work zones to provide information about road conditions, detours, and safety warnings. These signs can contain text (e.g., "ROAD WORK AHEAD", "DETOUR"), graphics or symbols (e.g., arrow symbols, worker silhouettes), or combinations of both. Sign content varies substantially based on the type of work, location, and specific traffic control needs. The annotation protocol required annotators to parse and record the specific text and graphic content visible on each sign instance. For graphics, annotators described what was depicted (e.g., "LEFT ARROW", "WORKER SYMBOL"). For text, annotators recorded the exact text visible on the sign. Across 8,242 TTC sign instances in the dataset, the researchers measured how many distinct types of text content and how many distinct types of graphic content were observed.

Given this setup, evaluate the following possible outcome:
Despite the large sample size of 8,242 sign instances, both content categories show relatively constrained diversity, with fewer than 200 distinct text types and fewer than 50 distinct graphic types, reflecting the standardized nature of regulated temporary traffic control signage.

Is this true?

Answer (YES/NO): NO